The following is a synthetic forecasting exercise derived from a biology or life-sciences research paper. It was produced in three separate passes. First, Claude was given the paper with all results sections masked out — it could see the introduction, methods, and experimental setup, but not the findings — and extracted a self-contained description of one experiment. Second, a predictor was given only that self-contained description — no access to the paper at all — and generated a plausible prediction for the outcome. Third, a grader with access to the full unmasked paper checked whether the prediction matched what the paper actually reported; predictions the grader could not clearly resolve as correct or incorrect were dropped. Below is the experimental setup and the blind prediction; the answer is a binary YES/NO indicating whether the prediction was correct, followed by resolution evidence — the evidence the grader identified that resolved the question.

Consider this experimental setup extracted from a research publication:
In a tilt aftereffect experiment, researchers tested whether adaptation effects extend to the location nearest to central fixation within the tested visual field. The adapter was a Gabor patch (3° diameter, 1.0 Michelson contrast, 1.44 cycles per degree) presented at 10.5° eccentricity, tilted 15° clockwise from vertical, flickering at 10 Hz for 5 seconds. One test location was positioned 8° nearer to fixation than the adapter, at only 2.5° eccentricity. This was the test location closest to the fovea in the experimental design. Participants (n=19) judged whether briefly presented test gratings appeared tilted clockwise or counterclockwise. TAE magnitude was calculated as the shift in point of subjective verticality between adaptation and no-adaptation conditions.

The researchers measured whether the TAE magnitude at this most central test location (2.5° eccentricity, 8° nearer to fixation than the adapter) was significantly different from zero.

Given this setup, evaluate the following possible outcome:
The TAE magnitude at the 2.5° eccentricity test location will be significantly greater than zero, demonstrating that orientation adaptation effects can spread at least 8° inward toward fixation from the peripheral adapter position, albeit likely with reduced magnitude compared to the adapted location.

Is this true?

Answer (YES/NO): YES